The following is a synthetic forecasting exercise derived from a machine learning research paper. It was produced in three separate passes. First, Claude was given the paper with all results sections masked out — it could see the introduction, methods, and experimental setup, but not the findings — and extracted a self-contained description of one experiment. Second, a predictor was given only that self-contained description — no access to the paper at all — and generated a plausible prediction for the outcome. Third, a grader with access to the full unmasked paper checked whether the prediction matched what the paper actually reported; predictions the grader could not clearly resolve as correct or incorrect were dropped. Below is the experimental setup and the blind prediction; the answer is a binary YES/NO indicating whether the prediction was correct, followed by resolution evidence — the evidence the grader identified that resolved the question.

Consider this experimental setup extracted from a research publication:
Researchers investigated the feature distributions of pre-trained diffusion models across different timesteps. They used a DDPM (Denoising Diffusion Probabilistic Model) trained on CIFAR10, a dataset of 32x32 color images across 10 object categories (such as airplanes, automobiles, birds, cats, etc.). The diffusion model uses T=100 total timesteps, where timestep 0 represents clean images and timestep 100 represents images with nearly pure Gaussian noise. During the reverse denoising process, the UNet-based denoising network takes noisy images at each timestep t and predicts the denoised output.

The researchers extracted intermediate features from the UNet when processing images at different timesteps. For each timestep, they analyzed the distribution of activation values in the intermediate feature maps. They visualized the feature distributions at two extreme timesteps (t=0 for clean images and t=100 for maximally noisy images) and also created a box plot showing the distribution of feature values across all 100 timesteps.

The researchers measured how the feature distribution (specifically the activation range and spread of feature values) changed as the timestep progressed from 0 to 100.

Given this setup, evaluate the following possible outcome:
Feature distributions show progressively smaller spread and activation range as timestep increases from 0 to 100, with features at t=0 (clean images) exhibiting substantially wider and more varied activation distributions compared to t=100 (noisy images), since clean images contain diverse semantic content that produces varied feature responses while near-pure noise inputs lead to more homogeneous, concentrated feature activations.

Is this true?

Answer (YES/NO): YES